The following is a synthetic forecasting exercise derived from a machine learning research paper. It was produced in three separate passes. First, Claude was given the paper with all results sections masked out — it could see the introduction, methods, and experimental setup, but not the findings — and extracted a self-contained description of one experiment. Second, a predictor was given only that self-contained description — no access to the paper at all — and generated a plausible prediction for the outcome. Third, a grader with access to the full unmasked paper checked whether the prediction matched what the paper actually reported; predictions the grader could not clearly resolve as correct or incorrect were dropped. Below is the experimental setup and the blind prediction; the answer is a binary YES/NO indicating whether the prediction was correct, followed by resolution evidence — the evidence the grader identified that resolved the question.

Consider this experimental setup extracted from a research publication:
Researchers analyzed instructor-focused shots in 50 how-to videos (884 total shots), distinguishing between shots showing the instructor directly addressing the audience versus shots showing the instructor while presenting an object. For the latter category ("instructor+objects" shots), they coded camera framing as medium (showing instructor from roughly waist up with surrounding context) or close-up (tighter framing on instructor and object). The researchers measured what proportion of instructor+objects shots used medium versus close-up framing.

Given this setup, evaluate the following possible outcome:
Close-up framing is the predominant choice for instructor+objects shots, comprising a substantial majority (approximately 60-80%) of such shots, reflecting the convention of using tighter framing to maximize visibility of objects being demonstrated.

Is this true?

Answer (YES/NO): NO